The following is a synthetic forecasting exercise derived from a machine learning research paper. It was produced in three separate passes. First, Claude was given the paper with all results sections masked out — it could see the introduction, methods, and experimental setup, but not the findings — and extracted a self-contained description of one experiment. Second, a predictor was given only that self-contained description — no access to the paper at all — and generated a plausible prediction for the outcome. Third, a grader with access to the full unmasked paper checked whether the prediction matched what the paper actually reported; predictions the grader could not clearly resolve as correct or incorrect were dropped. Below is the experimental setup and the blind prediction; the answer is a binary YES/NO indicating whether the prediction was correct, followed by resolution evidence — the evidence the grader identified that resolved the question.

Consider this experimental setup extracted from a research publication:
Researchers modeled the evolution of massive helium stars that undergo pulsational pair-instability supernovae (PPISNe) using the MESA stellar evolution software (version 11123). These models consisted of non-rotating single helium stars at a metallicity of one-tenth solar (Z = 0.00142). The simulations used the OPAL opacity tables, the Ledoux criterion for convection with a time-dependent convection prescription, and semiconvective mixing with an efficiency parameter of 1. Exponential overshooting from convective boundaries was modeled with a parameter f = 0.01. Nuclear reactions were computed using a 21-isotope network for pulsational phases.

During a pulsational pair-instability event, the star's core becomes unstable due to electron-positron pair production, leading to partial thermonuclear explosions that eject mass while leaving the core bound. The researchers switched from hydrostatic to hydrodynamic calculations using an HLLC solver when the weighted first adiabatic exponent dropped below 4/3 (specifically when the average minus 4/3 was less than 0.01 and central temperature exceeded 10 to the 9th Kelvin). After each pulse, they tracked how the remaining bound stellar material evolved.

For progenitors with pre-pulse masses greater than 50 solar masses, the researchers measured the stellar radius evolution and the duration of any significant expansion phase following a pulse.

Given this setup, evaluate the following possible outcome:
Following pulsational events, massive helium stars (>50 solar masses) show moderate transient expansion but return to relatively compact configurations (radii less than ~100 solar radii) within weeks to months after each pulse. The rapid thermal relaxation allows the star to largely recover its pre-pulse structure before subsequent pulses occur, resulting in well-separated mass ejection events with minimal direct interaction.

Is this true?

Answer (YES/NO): NO